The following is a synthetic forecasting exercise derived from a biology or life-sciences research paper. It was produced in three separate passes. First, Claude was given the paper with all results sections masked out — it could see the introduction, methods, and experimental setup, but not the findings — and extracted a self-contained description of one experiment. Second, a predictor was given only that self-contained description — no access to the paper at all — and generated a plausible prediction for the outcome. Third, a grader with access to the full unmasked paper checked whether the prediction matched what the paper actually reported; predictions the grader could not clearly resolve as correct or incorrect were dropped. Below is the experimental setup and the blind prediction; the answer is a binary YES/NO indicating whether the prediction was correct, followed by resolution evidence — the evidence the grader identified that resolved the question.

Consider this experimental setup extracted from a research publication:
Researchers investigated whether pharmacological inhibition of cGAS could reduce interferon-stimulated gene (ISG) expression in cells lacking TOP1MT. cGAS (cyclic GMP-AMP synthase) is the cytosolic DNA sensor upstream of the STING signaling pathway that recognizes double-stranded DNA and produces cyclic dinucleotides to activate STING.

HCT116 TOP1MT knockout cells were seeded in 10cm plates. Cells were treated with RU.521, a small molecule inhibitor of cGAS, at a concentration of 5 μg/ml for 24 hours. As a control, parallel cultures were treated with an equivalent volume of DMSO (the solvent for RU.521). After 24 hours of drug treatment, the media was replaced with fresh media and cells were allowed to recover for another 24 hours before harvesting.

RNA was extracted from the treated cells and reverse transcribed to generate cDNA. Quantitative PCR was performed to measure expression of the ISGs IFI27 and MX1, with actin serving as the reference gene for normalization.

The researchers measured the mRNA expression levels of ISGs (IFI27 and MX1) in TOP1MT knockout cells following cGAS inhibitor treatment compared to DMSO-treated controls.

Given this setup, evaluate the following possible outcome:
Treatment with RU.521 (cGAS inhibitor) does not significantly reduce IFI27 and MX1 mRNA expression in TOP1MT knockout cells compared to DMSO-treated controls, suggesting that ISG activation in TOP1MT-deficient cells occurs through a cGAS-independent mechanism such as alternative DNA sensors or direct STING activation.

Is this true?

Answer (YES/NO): NO